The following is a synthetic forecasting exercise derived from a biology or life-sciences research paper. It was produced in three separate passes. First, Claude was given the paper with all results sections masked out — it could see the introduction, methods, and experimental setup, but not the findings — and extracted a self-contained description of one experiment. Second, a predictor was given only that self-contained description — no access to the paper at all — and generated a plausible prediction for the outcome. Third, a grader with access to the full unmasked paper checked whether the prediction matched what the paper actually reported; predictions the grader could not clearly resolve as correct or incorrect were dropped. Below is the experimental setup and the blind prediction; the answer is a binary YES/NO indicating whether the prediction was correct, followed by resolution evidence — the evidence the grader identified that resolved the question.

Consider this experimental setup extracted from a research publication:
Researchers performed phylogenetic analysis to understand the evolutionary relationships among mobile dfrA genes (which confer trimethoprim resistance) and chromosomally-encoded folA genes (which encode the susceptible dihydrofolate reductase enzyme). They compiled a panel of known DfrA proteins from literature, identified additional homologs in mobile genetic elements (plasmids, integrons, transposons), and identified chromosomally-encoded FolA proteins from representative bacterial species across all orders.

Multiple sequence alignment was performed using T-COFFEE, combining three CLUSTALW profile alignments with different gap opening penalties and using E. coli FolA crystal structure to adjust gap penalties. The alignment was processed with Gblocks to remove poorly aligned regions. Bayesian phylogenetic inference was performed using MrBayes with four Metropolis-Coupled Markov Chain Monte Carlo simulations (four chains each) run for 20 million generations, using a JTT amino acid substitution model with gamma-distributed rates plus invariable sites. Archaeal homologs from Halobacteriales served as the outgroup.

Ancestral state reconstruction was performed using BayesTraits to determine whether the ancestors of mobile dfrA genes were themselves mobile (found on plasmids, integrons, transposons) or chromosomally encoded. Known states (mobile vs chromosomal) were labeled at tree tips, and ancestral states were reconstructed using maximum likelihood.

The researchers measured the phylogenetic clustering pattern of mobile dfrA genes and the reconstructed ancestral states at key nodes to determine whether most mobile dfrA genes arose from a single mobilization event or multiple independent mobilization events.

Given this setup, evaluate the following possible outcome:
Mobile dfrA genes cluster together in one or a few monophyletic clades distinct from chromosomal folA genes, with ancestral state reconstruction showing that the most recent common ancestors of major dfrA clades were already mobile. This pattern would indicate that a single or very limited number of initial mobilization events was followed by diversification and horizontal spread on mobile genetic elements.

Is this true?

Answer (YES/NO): NO